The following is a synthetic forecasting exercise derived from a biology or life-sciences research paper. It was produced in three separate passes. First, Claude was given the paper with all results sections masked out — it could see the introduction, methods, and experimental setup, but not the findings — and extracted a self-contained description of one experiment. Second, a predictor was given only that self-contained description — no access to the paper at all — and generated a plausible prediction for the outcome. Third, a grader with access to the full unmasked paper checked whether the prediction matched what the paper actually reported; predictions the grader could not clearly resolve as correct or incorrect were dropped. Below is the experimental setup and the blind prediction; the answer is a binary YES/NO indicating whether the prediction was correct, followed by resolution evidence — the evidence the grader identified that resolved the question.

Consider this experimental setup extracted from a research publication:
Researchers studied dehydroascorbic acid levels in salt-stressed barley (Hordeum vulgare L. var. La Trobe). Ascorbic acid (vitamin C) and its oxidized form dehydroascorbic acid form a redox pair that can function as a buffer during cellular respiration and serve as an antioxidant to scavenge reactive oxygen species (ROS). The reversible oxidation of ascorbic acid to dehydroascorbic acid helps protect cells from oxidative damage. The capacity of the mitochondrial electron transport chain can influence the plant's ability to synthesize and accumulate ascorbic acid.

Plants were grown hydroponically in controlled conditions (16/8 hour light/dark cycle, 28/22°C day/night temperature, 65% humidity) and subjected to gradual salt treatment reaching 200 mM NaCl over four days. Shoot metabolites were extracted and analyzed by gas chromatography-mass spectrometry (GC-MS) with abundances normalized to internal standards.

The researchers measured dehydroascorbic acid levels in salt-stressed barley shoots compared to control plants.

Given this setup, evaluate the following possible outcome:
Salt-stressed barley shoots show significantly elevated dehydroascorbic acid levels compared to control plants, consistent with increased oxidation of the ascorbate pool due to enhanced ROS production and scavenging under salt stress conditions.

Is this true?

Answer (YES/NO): NO